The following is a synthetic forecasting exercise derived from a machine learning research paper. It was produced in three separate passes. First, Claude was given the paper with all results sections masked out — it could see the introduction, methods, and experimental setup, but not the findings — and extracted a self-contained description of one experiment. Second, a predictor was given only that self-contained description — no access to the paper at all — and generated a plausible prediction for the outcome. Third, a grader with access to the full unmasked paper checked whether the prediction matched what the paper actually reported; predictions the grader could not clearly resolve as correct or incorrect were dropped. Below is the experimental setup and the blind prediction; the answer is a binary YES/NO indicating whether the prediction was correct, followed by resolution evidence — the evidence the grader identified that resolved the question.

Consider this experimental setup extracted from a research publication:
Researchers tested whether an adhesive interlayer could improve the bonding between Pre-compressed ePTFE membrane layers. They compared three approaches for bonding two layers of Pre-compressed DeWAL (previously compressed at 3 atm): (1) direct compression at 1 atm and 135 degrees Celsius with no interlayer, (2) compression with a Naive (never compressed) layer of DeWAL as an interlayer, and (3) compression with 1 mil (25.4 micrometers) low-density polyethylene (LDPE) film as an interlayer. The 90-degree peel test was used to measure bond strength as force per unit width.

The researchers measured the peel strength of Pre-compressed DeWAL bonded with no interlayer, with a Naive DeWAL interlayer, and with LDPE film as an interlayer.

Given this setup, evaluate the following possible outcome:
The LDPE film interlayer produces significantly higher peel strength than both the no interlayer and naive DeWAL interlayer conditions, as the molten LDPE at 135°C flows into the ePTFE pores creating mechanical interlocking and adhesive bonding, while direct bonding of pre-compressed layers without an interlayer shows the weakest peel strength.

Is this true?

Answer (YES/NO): NO